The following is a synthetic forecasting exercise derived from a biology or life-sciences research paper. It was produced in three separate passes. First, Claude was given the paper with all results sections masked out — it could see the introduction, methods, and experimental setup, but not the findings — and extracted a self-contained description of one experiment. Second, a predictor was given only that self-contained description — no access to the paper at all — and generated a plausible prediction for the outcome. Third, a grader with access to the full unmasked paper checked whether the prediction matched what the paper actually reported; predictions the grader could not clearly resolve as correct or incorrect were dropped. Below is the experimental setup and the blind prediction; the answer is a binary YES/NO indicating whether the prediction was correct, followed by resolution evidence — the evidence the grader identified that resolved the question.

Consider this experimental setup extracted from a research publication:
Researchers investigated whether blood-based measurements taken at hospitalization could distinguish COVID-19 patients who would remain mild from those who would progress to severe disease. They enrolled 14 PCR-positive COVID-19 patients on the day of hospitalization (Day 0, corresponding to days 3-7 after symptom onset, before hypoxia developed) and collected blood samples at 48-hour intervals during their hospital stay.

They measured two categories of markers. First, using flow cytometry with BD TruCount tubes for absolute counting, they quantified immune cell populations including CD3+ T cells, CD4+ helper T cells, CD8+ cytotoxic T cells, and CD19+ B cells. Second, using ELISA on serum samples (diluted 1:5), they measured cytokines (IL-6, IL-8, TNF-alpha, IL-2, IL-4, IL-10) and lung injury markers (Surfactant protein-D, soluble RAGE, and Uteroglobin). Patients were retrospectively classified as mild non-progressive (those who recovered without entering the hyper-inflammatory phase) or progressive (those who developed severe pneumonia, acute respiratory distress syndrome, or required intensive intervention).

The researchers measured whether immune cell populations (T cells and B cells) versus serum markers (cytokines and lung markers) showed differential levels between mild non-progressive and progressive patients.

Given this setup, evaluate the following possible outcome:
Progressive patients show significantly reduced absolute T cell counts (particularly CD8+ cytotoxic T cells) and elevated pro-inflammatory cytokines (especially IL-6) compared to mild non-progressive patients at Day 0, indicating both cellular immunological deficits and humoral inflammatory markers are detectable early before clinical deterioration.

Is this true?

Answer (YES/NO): NO